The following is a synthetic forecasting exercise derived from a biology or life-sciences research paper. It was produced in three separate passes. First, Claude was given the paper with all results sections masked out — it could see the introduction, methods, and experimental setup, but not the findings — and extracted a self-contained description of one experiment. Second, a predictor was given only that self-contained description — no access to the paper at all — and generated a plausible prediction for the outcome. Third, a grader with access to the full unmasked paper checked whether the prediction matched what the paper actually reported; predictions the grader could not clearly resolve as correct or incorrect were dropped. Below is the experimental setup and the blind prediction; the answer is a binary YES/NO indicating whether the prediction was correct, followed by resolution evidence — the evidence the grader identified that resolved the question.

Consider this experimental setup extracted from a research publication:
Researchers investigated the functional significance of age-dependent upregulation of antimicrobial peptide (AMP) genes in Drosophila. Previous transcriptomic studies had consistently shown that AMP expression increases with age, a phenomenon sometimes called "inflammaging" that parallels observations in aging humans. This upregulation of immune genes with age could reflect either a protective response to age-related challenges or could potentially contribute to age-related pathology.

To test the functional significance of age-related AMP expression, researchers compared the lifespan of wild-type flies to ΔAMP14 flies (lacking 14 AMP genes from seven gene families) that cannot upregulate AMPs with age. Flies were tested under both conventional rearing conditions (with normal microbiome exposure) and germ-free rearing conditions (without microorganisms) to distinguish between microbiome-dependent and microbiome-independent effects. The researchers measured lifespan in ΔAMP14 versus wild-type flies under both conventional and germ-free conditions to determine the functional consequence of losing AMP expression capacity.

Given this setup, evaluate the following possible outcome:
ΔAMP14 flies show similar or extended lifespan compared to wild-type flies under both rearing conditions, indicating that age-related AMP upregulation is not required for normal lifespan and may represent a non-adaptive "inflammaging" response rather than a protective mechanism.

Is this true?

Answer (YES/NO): NO